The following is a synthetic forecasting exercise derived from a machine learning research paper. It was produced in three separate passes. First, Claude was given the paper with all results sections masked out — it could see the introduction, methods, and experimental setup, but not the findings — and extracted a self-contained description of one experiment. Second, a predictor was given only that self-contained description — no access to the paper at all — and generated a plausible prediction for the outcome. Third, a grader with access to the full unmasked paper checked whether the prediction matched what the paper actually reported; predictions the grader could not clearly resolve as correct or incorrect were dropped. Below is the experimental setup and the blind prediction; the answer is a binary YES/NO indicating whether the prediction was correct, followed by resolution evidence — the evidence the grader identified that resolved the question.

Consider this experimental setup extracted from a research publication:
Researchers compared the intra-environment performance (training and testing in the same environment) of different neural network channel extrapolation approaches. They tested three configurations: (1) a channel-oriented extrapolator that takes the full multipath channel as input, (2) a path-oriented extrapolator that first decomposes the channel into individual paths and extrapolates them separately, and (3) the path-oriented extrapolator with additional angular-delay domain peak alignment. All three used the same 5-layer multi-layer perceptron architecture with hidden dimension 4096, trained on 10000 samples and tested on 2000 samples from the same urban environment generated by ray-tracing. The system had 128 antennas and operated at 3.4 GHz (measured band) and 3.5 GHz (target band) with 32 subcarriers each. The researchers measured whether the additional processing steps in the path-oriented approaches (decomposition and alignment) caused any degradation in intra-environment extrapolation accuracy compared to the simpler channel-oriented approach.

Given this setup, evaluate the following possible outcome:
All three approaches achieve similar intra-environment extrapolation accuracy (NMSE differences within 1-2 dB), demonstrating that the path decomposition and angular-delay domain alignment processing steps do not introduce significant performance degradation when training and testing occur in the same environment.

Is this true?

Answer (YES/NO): NO